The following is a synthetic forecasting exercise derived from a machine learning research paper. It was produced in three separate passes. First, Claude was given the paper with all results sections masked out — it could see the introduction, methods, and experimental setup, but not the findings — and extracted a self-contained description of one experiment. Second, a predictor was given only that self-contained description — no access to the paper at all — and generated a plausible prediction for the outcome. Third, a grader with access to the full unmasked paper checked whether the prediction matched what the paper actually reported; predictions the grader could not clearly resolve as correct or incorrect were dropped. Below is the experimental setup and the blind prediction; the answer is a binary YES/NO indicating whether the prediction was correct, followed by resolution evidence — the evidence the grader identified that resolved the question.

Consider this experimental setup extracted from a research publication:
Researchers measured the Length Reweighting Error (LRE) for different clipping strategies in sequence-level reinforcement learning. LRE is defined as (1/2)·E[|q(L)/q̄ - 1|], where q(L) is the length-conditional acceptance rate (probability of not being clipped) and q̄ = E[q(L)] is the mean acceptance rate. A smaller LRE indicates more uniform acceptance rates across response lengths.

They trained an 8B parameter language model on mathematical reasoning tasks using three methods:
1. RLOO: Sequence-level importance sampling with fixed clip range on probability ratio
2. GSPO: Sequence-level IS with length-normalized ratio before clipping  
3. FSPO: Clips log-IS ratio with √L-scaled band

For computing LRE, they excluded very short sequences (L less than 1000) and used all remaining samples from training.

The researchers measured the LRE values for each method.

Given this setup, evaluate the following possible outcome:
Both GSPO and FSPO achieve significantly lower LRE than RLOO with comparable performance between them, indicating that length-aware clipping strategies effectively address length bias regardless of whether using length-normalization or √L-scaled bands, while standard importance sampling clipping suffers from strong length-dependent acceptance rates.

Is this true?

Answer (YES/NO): NO